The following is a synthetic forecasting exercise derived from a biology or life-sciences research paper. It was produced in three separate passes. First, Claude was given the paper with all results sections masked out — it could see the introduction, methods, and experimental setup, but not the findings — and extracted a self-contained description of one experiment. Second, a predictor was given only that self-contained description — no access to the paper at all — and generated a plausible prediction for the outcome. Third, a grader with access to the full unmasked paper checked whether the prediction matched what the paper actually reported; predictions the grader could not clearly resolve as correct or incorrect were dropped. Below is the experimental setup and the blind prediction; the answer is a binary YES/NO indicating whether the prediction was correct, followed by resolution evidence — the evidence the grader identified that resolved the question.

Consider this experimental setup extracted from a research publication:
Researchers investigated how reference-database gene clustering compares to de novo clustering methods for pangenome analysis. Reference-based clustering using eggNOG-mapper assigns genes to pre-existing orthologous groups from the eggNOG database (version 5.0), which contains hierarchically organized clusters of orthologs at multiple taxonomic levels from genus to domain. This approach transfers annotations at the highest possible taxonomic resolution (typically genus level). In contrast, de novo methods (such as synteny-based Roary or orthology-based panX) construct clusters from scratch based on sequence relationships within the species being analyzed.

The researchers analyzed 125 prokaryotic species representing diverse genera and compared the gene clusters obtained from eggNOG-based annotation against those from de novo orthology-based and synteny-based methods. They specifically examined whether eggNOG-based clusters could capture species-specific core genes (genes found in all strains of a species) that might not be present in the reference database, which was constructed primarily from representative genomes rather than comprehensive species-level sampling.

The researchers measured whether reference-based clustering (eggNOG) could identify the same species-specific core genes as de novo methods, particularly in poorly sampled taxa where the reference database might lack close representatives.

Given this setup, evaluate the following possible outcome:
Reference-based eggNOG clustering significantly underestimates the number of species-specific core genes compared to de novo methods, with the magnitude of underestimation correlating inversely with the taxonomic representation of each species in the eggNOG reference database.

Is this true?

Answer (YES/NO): NO